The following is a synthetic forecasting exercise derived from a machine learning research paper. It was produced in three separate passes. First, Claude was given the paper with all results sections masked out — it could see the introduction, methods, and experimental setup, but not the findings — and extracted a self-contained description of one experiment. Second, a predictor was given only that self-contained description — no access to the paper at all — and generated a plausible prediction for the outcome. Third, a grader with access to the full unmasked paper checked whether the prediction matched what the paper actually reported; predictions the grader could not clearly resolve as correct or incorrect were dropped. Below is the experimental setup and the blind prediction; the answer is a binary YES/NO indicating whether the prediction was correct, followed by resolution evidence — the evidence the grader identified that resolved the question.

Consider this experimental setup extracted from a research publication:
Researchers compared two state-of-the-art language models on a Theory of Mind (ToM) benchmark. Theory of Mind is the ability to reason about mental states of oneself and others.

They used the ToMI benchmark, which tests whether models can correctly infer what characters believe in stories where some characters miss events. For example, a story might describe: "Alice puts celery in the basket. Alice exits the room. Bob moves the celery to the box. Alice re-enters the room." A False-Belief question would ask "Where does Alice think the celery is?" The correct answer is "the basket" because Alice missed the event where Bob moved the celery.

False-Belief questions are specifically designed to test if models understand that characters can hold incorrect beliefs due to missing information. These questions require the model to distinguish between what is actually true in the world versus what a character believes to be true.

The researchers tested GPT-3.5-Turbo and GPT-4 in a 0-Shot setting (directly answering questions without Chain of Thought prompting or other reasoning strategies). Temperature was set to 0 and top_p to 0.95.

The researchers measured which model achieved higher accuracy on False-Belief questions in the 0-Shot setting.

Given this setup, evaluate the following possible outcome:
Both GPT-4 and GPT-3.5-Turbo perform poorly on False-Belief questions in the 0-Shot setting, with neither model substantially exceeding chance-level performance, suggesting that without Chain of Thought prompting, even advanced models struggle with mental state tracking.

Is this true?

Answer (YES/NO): NO